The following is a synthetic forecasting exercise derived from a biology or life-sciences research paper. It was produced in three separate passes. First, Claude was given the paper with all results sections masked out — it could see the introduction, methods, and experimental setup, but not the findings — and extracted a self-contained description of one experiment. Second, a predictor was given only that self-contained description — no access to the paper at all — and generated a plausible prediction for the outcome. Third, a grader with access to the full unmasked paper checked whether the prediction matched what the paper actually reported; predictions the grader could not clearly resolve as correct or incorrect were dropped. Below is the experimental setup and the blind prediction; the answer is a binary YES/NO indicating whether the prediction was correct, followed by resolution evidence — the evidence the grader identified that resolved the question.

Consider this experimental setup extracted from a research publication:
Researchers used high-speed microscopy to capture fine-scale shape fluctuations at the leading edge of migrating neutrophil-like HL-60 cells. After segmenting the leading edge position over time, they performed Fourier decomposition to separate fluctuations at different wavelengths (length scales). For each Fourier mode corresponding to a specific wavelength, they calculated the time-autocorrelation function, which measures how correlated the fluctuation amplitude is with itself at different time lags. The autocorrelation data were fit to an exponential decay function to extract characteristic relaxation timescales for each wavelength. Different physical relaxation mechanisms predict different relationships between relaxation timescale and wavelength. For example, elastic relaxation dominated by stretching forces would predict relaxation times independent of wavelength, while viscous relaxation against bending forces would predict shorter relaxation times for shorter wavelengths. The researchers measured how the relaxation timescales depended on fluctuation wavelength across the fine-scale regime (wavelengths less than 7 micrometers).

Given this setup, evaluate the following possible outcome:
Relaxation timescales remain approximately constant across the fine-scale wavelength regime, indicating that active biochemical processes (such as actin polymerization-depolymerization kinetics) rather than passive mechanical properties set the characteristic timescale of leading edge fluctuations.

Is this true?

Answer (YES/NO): NO